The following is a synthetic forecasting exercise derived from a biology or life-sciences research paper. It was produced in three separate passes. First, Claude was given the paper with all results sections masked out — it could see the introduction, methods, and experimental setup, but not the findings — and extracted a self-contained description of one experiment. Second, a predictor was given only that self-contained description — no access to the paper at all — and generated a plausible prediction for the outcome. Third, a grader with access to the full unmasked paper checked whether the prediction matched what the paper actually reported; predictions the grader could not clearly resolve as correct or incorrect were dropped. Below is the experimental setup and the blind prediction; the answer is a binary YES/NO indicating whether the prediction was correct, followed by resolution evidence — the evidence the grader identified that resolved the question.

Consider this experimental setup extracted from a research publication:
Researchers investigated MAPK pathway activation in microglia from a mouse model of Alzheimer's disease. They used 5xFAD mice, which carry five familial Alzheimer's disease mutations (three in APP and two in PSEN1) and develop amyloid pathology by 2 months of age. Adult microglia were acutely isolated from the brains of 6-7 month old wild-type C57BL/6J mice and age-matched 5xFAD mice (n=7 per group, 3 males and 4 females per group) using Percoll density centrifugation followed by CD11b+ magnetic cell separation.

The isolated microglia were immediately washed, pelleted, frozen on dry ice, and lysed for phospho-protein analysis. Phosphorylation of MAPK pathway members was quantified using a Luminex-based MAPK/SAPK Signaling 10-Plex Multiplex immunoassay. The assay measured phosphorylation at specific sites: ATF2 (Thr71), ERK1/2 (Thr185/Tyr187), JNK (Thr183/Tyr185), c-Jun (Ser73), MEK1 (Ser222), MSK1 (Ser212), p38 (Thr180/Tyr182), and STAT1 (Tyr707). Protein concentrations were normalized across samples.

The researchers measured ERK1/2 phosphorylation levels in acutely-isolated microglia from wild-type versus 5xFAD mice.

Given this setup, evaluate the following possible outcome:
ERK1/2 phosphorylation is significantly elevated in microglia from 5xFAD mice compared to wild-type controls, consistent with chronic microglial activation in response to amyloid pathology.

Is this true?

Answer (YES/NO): YES